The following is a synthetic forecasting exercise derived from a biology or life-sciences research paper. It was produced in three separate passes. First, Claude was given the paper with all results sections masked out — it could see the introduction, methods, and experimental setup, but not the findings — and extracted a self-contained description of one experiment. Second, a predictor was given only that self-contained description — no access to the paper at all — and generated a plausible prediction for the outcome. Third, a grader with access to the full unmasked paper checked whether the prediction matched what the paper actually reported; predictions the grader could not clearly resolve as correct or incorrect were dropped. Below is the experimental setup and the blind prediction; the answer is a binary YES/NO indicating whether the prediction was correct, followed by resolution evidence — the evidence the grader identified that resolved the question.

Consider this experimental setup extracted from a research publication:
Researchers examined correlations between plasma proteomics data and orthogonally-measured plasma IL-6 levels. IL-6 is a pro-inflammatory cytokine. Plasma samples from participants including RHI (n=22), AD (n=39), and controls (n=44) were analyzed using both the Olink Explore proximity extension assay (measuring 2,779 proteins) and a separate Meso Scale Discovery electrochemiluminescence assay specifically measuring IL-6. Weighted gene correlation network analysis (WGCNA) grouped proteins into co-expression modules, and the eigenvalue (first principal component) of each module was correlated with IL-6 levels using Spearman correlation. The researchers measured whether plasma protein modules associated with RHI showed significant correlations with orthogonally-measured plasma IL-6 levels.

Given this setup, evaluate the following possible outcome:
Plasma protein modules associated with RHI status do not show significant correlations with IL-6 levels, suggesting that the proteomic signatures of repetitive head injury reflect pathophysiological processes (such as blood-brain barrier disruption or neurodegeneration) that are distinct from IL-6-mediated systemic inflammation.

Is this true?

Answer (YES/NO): NO